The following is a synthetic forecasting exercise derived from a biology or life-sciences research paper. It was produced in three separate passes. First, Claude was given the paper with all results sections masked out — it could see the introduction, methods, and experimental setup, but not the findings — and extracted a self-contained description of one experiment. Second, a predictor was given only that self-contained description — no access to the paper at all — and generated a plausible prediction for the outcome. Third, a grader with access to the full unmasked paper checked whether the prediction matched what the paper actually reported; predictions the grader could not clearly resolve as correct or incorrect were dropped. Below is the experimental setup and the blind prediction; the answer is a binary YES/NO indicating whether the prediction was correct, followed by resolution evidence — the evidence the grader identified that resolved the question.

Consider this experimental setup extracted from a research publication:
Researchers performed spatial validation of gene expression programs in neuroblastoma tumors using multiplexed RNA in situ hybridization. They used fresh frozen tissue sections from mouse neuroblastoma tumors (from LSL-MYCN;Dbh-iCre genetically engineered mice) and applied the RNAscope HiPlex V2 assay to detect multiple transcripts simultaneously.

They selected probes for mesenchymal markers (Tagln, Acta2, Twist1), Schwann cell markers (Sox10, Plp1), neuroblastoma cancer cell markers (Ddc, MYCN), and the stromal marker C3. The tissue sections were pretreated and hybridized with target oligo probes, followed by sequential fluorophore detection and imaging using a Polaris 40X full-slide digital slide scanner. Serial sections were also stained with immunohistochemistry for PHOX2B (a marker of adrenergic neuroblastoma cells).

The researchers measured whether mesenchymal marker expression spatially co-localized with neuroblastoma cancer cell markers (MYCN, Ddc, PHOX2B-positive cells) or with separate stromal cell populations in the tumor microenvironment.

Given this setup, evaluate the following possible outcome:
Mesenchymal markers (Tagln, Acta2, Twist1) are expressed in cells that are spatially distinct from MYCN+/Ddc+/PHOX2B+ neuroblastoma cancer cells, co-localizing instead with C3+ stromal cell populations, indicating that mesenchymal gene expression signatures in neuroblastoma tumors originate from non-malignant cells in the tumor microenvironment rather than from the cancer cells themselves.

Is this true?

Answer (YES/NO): NO